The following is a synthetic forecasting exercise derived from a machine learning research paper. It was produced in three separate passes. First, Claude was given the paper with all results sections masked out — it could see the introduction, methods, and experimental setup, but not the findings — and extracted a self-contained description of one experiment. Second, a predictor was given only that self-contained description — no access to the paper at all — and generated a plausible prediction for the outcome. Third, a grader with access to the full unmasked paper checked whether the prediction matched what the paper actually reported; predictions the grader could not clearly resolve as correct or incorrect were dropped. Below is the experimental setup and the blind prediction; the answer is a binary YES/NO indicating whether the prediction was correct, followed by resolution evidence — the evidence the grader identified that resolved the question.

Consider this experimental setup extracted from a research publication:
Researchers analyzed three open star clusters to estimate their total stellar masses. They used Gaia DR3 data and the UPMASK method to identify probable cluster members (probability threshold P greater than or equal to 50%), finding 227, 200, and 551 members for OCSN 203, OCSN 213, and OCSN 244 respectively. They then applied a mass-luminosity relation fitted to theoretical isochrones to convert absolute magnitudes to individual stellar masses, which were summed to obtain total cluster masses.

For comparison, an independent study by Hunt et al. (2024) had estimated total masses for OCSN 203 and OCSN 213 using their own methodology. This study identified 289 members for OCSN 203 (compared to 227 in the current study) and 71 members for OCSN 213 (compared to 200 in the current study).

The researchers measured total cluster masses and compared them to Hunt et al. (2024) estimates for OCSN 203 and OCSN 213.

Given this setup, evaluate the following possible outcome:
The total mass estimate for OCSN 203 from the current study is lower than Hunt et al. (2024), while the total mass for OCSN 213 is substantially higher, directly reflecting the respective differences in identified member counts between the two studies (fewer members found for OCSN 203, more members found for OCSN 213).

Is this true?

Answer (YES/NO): YES